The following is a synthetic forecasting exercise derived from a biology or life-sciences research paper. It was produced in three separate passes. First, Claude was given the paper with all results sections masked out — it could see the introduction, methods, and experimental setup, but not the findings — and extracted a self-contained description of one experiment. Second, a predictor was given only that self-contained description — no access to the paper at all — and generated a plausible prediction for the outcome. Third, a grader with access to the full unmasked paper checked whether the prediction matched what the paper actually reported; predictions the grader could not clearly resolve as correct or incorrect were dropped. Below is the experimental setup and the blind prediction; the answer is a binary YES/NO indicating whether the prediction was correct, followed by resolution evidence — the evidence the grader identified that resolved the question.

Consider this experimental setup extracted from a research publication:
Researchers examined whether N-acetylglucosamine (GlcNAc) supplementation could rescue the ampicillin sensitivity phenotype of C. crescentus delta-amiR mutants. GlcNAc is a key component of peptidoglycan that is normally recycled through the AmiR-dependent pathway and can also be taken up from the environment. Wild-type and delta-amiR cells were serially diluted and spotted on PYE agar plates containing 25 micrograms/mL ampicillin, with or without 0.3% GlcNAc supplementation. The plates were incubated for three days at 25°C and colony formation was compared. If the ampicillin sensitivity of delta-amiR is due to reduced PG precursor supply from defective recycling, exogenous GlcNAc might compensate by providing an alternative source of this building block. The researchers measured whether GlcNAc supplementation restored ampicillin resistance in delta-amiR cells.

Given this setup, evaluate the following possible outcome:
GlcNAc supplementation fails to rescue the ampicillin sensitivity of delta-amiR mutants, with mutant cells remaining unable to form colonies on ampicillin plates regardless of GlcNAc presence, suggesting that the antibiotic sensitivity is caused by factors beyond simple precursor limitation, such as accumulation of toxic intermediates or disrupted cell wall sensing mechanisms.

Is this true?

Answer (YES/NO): YES